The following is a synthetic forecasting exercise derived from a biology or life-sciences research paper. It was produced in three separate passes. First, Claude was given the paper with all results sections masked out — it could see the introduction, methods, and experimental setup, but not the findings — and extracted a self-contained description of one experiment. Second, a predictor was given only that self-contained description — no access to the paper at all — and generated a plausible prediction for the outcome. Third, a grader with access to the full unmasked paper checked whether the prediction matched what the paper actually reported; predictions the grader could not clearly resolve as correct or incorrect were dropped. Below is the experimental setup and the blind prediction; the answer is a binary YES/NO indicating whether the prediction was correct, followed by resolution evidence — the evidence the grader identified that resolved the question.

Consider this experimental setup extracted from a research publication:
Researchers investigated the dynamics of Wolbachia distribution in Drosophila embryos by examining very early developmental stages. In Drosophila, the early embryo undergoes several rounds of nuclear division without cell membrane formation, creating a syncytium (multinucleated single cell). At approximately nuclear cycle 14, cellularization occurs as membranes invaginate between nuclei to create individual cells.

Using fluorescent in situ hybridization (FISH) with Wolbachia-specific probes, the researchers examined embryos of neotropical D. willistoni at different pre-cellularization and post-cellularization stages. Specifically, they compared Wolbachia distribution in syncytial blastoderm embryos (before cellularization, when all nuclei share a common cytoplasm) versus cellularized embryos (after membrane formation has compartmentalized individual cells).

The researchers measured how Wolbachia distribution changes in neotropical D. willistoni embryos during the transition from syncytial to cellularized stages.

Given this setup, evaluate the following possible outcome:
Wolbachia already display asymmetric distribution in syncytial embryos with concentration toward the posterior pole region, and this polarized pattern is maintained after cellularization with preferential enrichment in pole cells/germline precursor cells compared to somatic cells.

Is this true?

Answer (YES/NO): NO